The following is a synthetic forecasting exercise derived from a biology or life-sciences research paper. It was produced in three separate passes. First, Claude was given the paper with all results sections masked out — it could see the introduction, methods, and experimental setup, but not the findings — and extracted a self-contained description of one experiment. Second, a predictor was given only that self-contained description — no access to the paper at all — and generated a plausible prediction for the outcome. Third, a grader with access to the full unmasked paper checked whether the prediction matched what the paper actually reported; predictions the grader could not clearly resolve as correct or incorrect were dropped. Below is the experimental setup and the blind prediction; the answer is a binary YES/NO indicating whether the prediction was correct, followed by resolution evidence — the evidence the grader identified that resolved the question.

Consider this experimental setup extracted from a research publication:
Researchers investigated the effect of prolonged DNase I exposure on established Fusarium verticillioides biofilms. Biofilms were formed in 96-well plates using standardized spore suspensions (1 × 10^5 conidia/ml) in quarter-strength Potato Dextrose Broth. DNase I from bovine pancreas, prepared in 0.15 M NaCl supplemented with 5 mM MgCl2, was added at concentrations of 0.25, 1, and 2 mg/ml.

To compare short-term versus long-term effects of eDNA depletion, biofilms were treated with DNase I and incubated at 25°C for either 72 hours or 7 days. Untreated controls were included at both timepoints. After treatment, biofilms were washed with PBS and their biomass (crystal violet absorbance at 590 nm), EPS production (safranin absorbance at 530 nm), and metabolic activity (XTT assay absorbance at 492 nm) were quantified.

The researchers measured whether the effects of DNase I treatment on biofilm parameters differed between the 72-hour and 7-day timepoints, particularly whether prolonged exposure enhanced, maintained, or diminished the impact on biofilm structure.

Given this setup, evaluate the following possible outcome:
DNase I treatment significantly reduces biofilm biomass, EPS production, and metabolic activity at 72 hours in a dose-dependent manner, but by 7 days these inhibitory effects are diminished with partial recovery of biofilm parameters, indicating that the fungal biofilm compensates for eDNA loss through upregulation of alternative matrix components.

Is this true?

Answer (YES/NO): NO